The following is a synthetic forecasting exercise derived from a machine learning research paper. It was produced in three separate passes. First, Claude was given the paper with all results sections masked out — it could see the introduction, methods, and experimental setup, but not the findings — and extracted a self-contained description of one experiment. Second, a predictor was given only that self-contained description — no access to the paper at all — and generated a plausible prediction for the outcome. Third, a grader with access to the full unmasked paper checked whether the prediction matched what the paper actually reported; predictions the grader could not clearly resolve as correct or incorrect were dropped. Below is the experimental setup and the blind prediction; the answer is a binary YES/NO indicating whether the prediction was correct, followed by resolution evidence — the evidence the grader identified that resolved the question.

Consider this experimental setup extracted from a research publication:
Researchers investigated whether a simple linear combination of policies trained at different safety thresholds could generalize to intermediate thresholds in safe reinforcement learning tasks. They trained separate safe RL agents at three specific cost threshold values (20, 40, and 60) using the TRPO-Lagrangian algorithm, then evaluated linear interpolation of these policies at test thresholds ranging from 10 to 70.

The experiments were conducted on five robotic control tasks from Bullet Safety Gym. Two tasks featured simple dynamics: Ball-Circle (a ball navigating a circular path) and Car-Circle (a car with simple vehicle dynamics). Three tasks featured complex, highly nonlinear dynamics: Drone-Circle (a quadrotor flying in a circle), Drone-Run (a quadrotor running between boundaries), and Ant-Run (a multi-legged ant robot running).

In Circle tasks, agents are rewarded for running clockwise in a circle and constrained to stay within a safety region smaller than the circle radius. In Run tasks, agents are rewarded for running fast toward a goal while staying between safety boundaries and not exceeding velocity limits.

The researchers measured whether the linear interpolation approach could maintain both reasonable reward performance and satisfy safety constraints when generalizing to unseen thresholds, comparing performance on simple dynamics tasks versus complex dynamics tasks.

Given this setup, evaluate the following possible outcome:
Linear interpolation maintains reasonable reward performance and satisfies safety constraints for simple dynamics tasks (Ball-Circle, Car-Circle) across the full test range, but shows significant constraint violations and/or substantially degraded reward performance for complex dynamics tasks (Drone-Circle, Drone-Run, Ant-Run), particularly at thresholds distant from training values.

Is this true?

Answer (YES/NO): YES